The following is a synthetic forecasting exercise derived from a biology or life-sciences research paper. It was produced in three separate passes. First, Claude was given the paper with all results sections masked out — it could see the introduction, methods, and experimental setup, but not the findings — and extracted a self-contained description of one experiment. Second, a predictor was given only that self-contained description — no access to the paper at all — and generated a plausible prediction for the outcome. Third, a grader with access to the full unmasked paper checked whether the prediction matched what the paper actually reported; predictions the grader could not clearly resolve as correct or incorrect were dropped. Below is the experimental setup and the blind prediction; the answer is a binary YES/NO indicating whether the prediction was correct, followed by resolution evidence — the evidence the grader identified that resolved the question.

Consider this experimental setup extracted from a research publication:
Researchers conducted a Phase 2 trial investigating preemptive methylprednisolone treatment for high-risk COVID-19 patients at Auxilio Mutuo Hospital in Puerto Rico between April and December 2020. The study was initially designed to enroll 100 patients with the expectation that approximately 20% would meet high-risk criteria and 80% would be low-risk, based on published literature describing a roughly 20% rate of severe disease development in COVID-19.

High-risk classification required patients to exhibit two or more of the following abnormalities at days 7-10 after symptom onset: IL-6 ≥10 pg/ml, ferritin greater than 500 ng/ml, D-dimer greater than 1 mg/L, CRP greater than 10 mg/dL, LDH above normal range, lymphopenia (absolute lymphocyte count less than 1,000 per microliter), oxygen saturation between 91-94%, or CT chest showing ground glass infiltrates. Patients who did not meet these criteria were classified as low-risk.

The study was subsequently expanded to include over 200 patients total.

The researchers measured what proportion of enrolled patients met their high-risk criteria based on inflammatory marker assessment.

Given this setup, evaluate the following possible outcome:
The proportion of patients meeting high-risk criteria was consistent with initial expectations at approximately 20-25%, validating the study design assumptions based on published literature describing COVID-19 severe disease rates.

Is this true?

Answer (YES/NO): NO